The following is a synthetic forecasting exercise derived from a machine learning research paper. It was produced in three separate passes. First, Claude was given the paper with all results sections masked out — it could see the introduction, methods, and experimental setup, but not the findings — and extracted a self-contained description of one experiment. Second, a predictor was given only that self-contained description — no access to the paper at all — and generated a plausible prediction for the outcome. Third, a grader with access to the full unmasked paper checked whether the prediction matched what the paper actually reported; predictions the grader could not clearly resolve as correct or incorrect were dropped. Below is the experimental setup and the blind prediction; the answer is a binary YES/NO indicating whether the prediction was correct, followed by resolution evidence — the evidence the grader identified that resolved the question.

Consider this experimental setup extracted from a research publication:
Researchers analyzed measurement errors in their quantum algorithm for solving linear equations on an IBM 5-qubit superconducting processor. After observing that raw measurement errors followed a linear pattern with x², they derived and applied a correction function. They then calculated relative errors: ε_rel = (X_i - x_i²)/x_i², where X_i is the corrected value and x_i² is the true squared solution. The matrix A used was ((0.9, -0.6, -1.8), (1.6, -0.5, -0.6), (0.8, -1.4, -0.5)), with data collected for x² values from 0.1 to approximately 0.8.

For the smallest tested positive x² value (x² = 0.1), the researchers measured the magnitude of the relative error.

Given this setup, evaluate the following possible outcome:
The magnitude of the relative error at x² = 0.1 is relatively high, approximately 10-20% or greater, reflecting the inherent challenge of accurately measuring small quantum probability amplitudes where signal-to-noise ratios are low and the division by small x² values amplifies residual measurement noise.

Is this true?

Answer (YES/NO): YES